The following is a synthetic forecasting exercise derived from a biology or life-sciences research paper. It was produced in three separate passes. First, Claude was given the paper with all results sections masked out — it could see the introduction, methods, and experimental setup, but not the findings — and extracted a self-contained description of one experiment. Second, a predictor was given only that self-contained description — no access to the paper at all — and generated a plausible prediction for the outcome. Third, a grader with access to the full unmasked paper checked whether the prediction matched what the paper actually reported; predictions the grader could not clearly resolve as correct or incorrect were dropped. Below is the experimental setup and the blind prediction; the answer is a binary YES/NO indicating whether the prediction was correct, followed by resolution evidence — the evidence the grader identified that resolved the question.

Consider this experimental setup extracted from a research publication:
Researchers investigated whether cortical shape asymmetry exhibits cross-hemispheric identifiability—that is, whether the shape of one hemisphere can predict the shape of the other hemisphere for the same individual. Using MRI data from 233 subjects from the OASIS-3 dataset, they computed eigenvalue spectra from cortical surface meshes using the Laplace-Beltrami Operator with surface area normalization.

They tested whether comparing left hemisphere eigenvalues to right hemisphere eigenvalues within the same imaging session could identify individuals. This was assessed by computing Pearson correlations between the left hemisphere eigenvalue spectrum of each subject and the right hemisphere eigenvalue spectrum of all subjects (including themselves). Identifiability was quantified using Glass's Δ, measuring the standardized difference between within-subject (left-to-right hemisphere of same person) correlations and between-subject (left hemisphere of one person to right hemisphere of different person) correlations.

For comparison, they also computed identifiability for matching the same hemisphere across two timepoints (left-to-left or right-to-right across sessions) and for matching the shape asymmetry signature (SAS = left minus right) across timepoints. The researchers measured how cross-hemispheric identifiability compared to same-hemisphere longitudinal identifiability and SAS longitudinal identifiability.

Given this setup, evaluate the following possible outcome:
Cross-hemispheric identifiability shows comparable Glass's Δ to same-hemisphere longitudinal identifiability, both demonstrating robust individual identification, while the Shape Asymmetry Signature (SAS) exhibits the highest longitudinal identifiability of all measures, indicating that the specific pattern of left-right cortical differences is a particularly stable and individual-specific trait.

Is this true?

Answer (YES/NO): NO